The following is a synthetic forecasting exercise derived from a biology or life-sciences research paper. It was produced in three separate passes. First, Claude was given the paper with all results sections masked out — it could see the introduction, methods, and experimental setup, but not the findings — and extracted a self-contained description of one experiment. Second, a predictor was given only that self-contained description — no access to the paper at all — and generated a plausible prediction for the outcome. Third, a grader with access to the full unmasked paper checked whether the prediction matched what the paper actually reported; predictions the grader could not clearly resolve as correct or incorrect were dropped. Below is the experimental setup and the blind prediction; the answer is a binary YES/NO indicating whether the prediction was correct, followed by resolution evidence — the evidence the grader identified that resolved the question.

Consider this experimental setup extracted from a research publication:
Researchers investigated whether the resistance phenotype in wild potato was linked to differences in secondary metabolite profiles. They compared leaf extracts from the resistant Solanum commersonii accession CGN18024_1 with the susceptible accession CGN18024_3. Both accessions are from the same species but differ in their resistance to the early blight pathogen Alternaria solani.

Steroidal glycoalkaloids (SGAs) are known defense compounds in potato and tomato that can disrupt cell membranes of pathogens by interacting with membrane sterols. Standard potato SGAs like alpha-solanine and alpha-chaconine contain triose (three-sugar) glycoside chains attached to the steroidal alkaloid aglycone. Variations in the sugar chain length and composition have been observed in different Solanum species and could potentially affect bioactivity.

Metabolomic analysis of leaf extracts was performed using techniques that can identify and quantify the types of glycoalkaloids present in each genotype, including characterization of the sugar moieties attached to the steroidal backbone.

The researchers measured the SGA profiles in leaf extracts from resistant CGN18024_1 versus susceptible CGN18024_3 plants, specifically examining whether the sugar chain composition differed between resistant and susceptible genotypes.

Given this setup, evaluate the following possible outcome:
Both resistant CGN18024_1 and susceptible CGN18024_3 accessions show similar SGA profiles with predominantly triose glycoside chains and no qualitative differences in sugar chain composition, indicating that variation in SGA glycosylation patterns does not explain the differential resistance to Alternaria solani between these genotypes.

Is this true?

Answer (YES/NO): NO